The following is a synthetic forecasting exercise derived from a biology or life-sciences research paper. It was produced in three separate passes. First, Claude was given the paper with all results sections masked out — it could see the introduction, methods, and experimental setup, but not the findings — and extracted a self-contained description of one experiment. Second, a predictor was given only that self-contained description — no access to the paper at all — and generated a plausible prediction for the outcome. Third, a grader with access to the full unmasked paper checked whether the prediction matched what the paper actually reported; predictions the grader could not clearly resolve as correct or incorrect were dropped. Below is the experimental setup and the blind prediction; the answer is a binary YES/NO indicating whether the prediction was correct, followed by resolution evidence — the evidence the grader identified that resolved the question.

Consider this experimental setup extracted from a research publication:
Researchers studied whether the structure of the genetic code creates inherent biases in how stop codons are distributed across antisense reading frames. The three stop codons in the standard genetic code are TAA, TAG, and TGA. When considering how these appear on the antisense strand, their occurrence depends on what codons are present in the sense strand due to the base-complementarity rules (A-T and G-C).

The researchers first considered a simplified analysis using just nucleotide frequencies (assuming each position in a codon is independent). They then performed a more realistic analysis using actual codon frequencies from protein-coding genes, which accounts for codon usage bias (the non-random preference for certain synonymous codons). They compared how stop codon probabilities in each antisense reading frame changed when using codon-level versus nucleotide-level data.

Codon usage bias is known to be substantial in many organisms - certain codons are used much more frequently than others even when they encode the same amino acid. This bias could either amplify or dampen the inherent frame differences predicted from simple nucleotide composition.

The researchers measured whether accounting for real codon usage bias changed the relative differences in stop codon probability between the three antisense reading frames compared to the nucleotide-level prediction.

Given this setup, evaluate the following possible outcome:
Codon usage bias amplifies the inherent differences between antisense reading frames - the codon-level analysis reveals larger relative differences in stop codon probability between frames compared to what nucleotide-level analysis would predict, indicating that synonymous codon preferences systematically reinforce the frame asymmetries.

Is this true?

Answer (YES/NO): NO